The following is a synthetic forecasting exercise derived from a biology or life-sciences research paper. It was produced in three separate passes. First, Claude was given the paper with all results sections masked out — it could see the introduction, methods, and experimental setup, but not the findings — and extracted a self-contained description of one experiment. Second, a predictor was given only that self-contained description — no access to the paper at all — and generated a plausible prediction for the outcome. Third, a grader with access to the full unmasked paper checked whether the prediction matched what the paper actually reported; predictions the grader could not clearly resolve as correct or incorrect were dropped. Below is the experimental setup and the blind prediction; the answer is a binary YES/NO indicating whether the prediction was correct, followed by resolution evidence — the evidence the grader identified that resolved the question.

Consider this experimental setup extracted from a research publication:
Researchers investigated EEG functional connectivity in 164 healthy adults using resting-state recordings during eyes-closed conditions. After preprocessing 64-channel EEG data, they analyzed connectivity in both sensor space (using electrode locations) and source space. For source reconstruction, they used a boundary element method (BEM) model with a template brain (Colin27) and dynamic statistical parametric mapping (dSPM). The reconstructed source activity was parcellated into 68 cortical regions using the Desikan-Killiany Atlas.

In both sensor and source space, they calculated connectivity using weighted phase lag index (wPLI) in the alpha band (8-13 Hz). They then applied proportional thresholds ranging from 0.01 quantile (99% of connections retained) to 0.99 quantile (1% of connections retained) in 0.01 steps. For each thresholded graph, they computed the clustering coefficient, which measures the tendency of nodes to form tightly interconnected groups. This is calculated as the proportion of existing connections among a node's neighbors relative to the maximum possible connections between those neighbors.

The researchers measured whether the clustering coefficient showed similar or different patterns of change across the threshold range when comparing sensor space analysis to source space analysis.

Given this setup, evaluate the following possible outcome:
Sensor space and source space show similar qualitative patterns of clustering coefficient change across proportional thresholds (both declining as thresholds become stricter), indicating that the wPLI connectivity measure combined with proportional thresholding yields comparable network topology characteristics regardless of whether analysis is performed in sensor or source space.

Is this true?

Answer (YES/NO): YES